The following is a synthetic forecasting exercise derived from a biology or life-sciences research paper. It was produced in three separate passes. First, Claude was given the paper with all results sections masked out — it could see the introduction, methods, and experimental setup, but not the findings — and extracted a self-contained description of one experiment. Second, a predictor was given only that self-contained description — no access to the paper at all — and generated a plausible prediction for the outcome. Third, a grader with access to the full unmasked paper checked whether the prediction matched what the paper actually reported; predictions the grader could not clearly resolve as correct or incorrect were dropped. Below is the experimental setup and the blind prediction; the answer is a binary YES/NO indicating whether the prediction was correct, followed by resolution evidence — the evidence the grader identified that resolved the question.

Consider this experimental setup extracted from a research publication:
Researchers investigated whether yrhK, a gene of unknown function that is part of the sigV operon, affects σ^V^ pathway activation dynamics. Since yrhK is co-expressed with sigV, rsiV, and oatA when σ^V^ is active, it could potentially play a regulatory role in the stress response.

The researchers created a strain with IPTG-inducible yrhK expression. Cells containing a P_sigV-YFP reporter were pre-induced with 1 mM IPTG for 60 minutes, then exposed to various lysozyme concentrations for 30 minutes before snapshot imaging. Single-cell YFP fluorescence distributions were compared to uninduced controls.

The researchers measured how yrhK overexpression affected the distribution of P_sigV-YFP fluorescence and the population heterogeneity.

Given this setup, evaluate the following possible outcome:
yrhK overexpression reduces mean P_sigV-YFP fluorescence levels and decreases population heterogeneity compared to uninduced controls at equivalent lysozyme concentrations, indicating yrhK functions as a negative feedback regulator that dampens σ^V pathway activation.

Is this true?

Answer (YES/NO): NO